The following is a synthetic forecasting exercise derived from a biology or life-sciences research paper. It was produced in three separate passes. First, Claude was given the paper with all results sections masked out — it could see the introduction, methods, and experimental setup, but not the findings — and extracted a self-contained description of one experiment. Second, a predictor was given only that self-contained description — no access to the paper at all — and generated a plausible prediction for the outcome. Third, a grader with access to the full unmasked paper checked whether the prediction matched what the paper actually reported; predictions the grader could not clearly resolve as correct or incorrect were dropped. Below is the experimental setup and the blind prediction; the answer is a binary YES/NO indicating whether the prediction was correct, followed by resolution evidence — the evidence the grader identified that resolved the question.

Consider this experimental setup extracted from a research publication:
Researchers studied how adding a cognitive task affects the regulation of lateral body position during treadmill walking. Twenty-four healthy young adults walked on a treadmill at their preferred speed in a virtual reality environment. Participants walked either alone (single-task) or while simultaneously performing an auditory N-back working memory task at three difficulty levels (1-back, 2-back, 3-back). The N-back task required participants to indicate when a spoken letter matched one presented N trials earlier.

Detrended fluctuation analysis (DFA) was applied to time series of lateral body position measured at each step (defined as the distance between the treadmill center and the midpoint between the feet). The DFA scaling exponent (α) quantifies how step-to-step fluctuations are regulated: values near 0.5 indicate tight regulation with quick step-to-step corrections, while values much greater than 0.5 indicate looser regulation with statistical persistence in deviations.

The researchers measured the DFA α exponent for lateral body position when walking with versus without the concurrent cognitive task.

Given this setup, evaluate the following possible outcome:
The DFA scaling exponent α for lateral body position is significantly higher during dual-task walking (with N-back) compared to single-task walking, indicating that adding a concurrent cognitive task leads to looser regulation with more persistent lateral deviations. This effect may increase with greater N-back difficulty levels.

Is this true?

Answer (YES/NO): NO